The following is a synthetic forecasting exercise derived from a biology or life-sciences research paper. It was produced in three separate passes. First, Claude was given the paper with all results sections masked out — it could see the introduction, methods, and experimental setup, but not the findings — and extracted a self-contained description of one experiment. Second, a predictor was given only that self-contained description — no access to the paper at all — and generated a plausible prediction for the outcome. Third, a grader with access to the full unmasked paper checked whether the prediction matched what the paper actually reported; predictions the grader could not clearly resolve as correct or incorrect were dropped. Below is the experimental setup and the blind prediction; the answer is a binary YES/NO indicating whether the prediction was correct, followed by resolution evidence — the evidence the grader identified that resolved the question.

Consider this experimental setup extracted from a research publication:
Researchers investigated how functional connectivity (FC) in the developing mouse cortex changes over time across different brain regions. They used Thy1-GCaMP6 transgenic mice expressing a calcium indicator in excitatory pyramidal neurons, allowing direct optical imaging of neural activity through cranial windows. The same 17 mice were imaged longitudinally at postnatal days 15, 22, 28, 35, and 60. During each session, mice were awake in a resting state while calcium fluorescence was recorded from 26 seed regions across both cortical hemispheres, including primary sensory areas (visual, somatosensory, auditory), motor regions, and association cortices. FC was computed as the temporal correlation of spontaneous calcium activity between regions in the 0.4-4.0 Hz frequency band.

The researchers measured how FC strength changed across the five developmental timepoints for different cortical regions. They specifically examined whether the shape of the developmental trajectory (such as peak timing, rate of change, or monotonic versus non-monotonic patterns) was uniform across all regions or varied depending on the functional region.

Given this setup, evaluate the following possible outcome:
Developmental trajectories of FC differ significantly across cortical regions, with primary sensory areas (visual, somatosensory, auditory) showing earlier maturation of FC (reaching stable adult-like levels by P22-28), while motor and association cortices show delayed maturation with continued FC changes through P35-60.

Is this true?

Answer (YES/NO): NO